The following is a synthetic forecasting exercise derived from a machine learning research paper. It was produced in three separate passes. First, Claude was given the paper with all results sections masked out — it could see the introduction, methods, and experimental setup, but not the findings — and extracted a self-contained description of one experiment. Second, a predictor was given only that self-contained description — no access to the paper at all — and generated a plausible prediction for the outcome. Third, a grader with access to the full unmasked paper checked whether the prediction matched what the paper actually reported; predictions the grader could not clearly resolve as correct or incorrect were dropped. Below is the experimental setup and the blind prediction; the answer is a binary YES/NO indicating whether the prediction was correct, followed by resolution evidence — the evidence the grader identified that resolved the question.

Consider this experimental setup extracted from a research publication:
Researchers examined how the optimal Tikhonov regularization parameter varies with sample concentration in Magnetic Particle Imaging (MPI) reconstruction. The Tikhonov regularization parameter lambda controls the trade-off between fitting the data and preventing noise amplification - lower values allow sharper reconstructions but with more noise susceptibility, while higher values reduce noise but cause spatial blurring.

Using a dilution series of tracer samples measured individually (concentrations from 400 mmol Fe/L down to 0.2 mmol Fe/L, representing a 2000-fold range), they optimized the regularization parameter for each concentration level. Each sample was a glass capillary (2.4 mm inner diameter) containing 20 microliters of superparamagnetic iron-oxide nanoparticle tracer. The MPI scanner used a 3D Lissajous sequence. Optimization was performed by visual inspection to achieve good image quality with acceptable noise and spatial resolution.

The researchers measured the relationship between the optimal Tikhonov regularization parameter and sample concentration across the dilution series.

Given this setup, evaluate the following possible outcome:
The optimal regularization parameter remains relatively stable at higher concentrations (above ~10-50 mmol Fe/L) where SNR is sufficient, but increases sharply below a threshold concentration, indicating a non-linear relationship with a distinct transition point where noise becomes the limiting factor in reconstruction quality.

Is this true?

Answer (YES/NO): NO